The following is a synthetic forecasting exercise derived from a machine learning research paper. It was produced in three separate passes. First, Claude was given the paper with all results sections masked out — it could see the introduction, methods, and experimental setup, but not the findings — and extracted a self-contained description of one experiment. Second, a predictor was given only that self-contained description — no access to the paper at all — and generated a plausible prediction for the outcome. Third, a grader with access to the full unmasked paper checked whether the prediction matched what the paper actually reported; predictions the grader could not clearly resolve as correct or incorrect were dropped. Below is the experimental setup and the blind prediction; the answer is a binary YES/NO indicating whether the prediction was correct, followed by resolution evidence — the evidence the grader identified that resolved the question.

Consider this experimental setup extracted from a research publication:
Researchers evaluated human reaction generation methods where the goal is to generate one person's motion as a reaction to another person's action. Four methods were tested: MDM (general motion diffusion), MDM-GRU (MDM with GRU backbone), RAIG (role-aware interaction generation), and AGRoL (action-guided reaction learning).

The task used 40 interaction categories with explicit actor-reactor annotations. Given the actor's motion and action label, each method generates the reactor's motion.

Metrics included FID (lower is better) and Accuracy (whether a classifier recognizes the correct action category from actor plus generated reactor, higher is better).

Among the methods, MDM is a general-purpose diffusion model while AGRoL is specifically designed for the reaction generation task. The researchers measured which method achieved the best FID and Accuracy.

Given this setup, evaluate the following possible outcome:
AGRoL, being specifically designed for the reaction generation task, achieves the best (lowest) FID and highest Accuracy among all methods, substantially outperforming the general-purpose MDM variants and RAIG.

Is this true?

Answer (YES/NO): YES